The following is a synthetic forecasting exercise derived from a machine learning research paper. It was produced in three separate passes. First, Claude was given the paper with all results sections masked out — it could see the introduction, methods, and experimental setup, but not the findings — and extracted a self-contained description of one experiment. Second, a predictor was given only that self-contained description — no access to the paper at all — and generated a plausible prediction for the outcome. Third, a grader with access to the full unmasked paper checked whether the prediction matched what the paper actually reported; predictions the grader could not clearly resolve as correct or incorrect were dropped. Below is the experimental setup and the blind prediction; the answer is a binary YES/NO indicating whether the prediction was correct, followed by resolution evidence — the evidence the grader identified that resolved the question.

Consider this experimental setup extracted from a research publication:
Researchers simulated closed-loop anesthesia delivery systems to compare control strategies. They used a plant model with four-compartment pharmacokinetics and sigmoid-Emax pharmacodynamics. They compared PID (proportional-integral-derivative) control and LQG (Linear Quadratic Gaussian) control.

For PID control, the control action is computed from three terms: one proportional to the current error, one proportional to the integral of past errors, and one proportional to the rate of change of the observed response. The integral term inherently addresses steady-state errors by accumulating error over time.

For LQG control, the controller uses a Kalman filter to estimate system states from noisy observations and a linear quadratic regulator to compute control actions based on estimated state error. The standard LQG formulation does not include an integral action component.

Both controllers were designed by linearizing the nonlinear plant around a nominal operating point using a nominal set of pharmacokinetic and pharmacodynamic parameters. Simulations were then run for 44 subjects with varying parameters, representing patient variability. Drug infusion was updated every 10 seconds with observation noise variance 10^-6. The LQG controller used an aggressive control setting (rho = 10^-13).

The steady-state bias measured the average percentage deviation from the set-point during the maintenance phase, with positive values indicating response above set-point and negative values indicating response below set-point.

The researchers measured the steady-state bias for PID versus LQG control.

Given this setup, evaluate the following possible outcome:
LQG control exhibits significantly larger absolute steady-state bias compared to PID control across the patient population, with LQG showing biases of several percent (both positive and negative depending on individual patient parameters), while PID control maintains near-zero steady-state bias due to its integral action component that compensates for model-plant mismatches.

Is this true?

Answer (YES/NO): YES